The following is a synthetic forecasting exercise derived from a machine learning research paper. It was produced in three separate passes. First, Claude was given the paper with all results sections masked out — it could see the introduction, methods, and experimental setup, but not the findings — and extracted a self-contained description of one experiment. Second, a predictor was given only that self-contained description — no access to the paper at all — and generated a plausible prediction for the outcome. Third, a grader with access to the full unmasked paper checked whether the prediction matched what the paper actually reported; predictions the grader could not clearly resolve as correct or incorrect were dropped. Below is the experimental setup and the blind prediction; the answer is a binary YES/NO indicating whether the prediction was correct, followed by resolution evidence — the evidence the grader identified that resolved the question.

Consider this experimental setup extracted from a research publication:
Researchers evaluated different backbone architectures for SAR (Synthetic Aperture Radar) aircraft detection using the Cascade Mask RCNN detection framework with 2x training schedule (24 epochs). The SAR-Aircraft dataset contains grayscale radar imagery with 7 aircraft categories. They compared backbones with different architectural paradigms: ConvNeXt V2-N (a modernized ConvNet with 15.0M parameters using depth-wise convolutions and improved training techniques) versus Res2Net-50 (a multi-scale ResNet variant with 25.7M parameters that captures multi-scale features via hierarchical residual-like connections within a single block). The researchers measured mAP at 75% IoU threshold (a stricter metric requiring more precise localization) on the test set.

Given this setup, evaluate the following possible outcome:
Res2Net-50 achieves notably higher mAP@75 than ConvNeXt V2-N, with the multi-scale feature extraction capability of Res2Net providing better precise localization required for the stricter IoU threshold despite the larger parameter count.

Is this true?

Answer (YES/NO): NO